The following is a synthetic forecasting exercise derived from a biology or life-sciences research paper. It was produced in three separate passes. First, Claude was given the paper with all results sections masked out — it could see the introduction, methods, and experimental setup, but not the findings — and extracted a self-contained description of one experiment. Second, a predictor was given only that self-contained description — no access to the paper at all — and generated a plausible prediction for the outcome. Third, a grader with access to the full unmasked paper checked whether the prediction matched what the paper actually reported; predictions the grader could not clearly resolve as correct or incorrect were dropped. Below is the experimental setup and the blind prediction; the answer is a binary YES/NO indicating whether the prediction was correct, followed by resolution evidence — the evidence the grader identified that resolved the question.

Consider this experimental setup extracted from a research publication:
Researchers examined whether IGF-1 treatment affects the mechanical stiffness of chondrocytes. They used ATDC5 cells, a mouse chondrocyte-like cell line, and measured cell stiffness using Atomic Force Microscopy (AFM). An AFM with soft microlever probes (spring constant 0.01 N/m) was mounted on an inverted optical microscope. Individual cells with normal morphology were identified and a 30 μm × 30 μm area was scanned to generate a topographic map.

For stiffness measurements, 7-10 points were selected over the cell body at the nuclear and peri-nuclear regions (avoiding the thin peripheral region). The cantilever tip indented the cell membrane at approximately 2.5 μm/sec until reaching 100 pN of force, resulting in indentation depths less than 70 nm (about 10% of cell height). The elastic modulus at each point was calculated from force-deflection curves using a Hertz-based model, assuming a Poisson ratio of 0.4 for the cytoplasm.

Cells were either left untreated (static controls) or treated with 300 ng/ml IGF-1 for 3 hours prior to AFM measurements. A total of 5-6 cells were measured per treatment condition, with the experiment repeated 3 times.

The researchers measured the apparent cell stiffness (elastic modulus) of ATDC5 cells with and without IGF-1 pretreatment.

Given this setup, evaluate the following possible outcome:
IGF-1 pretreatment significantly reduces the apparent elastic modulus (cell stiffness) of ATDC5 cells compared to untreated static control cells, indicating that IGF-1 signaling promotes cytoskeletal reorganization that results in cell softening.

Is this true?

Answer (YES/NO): NO